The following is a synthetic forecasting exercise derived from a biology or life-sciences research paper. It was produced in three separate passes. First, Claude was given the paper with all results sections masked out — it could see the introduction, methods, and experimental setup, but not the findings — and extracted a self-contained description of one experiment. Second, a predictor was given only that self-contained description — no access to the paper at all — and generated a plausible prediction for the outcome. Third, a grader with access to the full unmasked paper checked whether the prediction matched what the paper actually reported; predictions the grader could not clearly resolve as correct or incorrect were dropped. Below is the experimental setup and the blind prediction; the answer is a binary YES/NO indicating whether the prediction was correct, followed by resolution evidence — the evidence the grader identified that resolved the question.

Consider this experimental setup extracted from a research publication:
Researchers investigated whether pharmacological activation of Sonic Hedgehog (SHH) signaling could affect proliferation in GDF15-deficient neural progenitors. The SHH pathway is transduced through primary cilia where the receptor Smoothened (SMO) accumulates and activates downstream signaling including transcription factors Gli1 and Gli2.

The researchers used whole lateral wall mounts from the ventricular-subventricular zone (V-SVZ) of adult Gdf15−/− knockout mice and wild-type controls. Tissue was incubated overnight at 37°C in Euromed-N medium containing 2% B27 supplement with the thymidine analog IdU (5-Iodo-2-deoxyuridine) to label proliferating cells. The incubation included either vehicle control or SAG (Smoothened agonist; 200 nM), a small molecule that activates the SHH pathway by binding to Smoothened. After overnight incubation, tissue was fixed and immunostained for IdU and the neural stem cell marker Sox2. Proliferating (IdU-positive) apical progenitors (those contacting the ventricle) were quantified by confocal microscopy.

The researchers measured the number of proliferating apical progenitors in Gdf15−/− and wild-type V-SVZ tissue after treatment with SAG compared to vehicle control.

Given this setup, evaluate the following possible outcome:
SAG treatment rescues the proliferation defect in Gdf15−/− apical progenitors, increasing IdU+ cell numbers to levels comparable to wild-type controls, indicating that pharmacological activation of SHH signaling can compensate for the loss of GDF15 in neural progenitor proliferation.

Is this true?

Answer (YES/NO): NO